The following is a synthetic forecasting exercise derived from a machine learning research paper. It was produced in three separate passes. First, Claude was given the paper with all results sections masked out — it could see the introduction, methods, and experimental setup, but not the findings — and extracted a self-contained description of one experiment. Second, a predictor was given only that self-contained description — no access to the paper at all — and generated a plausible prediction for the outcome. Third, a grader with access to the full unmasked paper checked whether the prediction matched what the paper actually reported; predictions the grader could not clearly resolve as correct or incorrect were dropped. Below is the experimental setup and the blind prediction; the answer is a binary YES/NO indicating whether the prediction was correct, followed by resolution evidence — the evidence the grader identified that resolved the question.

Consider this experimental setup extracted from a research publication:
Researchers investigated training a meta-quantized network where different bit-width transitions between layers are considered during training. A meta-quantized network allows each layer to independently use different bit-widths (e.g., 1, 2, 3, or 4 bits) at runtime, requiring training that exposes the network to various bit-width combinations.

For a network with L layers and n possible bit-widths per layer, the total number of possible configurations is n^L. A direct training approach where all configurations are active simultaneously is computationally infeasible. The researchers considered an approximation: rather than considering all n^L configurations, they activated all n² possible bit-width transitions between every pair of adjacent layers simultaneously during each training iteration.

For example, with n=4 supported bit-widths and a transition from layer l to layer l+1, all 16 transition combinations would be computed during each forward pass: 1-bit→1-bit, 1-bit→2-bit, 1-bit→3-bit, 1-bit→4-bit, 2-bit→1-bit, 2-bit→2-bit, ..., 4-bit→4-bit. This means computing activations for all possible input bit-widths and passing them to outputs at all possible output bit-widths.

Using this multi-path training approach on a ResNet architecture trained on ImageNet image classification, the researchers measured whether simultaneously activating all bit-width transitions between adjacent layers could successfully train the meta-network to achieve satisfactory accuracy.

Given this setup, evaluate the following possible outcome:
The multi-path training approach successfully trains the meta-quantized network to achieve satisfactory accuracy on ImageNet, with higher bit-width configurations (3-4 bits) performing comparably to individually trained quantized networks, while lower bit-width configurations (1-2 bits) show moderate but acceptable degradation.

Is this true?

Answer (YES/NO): NO